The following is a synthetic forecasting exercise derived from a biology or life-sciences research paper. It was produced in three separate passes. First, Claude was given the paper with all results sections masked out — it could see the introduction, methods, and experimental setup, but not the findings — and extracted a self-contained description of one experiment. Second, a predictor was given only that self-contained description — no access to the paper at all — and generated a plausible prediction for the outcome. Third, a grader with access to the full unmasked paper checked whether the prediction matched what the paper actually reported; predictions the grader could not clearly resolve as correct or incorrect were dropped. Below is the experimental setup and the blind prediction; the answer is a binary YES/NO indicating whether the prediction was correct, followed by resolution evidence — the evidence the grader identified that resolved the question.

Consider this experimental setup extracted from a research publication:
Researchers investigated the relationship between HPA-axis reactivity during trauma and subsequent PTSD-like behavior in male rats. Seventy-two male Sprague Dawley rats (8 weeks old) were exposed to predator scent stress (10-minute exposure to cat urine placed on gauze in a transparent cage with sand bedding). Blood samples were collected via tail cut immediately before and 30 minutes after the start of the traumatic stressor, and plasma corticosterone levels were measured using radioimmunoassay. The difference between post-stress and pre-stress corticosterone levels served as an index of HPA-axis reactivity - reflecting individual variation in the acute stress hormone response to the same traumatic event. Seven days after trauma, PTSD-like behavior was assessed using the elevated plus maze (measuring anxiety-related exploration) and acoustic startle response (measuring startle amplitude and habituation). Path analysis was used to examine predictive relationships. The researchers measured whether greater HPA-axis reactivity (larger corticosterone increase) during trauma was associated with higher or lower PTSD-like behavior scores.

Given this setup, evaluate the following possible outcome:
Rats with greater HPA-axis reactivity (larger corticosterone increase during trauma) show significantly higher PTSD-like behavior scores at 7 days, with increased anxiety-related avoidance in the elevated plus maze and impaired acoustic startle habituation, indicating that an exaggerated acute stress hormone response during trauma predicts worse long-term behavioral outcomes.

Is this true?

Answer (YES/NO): NO